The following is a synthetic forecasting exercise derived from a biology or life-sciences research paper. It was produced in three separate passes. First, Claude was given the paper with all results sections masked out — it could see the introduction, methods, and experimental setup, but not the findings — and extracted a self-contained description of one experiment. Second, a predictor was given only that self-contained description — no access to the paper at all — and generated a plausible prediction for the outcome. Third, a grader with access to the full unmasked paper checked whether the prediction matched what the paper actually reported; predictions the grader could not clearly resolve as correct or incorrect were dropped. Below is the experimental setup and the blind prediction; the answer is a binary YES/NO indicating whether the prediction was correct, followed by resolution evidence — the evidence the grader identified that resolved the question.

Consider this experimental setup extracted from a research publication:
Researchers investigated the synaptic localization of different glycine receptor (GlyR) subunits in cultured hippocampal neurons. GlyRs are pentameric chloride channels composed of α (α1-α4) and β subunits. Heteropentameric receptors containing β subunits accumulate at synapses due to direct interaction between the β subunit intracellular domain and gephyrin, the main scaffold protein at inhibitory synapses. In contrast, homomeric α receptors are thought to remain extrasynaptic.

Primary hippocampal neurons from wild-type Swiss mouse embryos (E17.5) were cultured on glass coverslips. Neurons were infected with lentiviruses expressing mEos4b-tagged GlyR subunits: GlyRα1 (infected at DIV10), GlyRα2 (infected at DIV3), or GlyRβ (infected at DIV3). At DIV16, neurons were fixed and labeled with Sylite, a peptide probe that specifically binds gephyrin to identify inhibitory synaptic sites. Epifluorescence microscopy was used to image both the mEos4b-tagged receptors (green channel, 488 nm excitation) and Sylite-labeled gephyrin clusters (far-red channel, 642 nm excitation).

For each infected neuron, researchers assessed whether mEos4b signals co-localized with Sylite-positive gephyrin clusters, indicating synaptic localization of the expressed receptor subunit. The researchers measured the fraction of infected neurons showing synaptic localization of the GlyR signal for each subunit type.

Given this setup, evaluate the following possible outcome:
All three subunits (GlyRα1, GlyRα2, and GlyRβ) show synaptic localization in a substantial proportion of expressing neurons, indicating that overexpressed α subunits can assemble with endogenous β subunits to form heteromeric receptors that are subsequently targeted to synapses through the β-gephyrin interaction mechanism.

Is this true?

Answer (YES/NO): NO